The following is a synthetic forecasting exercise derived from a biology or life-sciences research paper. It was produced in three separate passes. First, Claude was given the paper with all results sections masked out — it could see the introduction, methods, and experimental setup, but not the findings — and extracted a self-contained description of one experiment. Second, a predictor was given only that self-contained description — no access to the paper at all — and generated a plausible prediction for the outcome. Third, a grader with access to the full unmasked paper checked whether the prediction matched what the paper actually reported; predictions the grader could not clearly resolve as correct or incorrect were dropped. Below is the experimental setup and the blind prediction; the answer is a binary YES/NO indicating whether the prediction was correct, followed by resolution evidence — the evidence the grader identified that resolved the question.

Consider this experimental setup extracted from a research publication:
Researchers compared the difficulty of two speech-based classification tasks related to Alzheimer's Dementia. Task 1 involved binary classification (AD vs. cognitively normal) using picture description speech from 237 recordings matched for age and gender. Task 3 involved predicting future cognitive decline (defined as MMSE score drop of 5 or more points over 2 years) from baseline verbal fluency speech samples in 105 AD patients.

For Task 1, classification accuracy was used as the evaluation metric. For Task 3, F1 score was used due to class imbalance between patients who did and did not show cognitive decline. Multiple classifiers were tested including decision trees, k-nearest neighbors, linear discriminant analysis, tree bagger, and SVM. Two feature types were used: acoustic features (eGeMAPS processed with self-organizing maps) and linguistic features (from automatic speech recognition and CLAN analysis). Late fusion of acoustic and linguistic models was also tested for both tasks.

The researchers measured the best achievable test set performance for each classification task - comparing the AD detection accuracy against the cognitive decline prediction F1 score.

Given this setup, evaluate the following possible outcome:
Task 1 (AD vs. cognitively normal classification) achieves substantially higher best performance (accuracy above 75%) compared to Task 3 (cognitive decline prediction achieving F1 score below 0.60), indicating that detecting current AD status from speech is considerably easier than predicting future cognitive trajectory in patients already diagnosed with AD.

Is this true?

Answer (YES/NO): NO